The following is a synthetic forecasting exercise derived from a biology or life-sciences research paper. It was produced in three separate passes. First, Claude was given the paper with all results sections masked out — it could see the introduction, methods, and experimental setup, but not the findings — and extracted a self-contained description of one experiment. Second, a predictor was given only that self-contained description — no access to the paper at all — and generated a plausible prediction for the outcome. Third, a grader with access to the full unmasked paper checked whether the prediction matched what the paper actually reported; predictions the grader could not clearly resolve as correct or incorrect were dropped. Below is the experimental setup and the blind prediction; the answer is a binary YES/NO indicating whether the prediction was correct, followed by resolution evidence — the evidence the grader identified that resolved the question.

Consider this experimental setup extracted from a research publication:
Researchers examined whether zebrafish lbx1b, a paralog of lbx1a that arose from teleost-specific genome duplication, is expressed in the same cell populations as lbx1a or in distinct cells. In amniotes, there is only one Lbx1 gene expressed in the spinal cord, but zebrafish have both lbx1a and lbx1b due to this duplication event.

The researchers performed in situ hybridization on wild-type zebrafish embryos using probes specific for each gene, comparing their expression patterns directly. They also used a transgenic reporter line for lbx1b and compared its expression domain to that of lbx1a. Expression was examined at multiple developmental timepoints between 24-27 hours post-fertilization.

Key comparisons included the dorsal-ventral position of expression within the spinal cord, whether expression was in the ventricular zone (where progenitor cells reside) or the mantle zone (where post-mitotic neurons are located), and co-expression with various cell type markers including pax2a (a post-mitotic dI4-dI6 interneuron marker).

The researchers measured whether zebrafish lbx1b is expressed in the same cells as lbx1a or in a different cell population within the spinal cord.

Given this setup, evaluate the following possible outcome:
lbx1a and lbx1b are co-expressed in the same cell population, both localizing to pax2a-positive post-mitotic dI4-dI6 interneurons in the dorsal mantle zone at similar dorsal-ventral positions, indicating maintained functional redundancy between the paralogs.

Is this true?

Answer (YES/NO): NO